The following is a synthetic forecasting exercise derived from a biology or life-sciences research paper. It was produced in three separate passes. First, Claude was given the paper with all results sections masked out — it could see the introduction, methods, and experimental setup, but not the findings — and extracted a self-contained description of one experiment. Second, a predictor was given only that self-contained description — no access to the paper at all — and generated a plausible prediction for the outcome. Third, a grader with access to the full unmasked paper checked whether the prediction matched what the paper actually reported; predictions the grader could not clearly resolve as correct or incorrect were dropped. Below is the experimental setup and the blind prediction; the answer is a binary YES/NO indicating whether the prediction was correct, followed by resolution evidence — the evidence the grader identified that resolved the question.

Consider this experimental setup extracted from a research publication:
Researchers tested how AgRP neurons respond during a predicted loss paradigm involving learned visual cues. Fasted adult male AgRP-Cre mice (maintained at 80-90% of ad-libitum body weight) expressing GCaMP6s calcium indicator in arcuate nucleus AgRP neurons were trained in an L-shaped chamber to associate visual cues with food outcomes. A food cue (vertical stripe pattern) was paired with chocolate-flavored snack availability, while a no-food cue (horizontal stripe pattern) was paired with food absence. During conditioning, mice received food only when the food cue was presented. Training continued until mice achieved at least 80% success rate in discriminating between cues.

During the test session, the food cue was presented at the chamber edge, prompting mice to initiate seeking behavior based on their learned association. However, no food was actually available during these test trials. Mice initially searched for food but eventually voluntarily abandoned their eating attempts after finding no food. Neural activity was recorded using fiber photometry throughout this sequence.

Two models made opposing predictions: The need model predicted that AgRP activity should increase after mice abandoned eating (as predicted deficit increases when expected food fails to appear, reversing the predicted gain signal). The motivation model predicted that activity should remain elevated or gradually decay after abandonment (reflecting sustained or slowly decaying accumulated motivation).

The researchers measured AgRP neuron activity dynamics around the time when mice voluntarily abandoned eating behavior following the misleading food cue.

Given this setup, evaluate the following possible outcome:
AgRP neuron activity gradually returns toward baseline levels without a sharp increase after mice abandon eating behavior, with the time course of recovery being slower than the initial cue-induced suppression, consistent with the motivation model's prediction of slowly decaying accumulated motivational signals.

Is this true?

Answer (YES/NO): NO